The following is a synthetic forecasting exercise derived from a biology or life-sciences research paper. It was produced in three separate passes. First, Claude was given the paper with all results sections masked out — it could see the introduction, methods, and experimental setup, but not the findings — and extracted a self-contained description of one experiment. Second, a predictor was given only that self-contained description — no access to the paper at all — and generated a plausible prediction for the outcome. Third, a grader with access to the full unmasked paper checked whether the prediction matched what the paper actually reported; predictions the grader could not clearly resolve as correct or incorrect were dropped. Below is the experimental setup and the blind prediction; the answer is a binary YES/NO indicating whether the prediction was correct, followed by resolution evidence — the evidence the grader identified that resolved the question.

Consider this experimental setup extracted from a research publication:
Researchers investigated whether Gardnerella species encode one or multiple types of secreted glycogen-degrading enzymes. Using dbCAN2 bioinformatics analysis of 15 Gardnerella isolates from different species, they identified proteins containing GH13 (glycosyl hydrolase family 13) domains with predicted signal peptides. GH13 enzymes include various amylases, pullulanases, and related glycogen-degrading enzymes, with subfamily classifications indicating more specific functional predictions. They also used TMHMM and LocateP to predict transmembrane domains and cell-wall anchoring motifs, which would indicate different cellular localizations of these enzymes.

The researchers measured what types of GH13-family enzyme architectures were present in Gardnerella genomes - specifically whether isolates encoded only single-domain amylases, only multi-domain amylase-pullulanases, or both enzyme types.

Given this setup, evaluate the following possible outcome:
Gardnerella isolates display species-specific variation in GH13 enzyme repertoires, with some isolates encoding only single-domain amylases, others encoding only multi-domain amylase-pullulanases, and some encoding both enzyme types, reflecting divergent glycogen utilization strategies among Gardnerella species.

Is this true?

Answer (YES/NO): NO